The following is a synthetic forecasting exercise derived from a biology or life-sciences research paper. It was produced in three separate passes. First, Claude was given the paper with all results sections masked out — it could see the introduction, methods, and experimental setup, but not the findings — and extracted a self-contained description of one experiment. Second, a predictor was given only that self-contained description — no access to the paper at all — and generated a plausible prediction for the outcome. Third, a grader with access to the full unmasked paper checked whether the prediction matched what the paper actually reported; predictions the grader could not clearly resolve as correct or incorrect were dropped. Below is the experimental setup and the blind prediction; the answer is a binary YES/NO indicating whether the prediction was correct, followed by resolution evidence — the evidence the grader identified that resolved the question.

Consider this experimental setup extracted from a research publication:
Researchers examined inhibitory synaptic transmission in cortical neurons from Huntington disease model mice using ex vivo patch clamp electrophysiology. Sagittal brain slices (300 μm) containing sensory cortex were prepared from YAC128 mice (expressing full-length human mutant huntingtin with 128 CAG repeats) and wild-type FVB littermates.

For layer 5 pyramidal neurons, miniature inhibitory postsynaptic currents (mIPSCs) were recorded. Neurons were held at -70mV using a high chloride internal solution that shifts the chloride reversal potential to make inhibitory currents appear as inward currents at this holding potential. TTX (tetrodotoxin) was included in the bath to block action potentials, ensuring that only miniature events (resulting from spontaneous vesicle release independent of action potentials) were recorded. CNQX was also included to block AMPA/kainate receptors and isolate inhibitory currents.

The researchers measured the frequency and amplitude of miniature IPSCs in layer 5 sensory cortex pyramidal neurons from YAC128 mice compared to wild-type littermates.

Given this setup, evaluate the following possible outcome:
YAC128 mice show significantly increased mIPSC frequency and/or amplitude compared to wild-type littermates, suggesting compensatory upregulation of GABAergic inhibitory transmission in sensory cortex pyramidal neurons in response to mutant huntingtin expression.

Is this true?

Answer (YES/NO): NO